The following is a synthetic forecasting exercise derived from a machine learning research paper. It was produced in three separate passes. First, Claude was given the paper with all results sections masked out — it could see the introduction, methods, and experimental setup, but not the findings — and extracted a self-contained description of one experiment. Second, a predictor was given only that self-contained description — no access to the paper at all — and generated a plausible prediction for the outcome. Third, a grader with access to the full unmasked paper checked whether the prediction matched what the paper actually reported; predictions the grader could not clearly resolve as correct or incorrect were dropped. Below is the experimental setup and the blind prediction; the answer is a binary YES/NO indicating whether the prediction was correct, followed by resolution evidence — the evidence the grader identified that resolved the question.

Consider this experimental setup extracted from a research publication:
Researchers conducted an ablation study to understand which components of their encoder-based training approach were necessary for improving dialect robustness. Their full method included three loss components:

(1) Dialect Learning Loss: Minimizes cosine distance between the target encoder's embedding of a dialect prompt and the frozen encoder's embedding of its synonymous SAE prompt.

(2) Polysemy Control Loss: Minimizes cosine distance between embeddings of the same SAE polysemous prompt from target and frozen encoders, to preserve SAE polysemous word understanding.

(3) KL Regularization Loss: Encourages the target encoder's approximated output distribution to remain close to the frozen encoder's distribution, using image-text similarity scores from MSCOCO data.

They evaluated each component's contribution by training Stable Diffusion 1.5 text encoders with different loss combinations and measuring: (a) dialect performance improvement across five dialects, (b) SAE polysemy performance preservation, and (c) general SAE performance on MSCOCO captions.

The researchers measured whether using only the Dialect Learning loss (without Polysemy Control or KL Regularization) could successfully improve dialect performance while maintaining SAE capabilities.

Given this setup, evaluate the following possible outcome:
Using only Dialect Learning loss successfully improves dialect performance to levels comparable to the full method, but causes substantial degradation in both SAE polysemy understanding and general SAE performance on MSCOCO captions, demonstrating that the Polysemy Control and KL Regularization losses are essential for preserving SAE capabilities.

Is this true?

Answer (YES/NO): YES